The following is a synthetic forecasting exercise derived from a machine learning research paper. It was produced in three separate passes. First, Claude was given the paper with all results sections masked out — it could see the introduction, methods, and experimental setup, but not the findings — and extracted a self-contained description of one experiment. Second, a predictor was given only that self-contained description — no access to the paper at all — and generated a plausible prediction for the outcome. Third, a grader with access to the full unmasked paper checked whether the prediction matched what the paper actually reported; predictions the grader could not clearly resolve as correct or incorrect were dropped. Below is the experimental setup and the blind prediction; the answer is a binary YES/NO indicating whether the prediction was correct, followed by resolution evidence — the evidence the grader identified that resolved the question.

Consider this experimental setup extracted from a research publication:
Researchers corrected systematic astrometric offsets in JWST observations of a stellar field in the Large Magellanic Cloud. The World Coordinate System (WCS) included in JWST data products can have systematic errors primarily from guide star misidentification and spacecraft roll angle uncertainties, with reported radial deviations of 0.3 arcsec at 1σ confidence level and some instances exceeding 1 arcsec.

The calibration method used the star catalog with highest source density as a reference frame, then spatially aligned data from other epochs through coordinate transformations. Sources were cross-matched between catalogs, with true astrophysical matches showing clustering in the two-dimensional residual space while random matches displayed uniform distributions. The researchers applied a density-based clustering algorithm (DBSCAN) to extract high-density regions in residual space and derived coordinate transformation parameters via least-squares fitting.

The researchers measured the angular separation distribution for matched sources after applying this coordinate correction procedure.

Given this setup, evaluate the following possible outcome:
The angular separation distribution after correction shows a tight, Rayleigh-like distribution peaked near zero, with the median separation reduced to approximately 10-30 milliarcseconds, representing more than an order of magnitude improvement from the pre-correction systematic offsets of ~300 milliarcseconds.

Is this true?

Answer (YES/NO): NO